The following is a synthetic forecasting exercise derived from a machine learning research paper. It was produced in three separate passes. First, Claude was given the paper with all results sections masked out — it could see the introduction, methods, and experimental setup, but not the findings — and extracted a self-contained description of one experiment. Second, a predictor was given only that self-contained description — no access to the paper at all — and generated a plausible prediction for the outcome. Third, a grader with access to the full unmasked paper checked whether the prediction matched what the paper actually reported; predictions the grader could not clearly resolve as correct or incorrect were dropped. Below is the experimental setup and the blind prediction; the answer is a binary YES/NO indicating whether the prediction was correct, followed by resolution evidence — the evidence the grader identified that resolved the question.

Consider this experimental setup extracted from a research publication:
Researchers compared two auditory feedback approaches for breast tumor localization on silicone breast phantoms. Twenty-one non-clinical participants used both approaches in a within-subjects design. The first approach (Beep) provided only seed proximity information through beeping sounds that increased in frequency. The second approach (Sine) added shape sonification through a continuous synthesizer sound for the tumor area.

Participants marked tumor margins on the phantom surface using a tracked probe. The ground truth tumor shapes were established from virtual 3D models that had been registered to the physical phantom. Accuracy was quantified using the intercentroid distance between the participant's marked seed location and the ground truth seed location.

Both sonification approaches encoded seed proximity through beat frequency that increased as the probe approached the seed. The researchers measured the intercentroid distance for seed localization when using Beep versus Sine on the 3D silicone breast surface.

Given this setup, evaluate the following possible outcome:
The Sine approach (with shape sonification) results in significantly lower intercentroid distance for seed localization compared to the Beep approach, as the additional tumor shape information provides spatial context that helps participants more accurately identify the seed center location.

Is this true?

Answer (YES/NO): YES